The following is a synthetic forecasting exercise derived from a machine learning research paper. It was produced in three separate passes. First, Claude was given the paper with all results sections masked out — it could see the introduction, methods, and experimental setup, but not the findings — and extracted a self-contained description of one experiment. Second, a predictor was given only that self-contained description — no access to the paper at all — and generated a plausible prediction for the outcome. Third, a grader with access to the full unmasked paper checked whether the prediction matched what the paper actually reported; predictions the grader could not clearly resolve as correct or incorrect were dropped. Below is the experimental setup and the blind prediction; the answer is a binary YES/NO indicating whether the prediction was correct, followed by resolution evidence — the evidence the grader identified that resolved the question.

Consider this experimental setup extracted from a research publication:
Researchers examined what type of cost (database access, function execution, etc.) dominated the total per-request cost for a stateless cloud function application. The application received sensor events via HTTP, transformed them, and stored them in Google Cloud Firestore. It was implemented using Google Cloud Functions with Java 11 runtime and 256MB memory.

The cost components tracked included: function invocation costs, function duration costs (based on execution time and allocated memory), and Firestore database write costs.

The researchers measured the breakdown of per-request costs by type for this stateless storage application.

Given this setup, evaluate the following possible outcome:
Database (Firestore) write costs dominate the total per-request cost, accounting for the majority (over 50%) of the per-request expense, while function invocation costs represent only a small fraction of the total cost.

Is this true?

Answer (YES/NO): YES